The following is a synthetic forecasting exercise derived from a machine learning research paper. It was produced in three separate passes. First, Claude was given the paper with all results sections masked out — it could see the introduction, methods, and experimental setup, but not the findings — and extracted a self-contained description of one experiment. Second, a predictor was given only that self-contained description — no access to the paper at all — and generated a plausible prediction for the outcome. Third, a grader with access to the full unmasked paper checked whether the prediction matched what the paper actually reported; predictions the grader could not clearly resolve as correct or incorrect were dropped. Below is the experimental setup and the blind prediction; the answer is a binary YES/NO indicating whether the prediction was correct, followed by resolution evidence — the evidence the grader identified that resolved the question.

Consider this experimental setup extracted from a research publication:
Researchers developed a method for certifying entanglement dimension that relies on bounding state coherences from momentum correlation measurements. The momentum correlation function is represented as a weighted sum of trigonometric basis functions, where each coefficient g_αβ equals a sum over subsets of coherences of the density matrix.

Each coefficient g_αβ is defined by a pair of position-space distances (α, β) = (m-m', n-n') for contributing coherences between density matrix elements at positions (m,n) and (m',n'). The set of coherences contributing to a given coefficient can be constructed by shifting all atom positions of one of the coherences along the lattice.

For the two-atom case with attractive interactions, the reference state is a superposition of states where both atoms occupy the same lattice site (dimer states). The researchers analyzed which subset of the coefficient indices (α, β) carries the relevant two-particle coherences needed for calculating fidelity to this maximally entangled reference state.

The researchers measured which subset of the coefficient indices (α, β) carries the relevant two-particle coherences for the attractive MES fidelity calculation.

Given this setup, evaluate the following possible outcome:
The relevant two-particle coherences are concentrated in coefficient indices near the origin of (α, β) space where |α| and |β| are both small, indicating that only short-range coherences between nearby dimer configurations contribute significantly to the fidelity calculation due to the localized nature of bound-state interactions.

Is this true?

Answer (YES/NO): NO